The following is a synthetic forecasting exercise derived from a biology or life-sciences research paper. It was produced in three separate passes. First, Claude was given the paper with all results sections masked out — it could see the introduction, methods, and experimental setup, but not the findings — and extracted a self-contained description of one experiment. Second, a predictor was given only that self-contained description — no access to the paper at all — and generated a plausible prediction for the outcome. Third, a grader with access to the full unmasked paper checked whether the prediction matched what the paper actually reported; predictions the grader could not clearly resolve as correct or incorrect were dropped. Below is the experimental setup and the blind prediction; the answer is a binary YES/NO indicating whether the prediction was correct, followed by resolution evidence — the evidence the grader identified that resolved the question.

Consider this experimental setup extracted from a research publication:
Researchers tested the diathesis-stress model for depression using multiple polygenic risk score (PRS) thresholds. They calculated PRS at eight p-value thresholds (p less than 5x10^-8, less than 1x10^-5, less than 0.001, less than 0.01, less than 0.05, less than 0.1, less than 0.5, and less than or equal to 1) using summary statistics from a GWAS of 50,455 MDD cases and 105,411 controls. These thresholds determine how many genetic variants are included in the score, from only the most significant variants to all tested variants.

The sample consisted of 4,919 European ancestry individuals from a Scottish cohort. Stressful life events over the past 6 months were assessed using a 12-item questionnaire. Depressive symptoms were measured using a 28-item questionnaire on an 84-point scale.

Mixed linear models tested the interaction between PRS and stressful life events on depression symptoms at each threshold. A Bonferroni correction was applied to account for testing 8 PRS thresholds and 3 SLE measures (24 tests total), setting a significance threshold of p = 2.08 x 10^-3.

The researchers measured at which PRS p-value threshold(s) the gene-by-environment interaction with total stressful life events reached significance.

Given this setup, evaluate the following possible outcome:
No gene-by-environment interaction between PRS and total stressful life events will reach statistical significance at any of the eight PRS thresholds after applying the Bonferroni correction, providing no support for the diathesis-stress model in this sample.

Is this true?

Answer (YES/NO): NO